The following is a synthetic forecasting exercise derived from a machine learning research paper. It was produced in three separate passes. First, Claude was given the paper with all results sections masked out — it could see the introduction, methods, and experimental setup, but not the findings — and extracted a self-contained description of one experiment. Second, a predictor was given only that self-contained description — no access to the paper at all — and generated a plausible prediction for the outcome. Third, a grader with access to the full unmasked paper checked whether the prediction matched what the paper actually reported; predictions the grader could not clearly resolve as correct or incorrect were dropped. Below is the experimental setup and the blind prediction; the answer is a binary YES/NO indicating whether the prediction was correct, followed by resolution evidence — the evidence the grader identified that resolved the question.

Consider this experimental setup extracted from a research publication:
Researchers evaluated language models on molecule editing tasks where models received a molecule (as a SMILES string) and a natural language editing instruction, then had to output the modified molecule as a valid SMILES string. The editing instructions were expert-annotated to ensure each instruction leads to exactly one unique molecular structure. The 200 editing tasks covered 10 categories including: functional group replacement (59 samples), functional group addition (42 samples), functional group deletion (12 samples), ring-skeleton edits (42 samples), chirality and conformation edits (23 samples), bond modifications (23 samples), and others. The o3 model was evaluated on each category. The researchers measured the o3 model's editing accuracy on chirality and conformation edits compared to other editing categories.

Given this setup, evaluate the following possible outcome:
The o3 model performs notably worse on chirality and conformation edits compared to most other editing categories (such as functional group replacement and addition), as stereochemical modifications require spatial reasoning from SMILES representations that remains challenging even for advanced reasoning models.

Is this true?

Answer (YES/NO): YES